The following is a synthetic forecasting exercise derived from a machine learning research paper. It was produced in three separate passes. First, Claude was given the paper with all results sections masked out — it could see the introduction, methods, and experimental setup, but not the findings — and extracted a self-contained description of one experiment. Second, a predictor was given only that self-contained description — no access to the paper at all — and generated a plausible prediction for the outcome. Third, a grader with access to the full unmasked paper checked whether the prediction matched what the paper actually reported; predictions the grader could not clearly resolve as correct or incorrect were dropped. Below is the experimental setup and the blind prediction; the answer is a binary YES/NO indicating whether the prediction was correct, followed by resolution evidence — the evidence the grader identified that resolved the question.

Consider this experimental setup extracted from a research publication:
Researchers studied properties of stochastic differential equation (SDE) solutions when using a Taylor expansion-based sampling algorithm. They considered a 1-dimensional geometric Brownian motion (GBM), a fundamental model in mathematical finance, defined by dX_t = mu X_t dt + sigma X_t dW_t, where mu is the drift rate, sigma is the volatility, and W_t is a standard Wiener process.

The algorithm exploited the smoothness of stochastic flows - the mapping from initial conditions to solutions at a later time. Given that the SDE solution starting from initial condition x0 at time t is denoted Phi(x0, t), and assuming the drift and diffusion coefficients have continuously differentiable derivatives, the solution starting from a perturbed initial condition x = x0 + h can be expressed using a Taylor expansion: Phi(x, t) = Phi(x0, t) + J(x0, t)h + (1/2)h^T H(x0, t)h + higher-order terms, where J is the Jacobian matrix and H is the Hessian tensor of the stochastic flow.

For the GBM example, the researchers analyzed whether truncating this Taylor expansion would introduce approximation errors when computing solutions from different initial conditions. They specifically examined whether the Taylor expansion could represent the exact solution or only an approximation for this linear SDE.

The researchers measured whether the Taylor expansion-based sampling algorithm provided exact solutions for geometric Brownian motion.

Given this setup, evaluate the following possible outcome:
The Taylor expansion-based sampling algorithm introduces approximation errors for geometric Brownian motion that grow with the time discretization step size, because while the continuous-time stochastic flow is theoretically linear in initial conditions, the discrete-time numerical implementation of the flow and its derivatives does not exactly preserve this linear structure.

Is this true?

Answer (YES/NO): NO